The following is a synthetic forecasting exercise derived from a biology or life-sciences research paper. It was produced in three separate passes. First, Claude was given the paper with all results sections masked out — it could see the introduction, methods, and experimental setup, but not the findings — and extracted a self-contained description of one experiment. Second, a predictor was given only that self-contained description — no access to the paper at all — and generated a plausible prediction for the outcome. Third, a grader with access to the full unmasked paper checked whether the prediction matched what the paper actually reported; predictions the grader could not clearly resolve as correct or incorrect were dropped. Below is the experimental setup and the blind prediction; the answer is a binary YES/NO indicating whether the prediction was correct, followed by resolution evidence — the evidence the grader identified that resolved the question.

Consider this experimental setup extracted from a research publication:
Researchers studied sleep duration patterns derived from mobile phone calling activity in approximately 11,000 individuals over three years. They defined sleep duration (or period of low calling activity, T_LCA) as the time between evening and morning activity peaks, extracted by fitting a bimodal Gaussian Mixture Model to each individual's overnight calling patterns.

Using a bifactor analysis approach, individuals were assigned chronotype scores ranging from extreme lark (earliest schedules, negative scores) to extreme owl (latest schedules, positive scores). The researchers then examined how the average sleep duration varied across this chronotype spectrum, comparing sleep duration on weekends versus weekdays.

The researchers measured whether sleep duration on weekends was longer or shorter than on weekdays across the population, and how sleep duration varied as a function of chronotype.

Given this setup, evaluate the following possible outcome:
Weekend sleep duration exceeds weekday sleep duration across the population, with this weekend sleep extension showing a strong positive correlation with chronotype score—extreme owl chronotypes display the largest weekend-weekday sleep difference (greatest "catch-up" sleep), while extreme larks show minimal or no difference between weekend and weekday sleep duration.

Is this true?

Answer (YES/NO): NO